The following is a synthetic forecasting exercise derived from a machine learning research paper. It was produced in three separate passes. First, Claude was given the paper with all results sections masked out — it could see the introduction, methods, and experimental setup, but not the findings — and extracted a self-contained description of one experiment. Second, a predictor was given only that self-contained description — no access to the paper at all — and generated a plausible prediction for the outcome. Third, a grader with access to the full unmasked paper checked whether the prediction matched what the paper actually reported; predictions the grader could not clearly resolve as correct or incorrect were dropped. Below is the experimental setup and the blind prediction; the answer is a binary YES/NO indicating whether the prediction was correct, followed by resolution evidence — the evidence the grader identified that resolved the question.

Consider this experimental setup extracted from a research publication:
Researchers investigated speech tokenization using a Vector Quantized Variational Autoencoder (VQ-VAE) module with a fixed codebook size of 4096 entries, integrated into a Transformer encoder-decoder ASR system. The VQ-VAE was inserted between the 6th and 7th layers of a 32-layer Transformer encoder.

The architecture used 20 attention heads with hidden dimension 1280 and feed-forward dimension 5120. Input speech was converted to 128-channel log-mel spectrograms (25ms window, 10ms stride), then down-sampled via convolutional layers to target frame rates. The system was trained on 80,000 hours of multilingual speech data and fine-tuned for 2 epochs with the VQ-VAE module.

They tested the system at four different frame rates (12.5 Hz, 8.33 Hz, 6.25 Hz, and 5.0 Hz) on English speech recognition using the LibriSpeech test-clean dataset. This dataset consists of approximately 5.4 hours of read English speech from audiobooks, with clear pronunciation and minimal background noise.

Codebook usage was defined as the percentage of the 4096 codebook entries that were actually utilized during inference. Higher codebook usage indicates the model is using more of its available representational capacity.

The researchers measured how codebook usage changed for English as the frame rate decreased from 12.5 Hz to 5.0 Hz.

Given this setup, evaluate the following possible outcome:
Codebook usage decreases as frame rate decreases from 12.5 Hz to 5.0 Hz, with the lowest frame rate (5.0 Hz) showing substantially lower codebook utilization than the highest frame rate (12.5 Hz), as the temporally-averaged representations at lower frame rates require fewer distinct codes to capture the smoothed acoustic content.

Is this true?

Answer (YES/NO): NO